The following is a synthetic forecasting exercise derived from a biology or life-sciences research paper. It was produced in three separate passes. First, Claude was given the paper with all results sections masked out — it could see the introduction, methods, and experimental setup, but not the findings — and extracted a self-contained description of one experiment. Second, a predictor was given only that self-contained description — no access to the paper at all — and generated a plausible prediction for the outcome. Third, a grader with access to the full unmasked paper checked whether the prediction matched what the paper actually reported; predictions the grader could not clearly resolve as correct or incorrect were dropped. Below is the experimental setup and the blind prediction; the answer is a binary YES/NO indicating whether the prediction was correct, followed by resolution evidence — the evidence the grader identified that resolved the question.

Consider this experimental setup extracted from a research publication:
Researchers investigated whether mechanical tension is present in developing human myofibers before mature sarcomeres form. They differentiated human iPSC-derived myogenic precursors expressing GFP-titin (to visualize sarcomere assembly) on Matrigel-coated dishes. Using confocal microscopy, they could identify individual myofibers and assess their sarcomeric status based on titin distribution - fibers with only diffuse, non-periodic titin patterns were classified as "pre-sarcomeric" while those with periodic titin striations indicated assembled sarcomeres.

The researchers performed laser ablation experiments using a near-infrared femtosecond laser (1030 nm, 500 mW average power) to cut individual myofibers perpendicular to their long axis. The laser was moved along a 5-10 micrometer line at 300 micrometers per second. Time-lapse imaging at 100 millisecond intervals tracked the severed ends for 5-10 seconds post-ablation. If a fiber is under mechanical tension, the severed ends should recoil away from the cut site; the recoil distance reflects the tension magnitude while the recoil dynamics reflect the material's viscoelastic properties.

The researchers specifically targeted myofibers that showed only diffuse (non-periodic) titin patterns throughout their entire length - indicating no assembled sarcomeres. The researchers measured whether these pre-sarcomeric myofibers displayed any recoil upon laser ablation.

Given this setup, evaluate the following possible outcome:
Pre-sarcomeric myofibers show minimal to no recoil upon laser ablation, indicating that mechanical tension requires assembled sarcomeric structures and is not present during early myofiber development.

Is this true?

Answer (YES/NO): NO